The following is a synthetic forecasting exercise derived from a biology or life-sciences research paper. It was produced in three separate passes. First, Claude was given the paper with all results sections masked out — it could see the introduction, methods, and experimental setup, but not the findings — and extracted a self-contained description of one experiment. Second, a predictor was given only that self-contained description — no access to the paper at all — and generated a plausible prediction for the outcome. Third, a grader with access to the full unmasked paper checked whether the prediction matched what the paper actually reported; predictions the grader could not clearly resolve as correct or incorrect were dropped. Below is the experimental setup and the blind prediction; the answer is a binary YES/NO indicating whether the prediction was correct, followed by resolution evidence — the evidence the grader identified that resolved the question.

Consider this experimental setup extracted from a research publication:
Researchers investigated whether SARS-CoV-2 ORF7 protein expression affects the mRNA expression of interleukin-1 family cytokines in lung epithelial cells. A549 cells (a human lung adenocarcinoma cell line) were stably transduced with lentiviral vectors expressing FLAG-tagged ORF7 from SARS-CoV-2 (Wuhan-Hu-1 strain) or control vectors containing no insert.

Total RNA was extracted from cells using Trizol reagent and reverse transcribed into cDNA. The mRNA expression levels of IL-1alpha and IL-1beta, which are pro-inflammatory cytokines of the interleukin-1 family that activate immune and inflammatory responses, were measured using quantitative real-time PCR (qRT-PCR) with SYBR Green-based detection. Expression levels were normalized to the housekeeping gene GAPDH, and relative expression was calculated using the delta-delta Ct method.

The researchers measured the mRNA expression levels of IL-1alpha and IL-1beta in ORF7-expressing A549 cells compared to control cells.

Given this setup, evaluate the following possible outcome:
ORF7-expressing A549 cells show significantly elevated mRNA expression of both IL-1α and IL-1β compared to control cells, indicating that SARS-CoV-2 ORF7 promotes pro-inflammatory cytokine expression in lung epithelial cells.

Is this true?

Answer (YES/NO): NO